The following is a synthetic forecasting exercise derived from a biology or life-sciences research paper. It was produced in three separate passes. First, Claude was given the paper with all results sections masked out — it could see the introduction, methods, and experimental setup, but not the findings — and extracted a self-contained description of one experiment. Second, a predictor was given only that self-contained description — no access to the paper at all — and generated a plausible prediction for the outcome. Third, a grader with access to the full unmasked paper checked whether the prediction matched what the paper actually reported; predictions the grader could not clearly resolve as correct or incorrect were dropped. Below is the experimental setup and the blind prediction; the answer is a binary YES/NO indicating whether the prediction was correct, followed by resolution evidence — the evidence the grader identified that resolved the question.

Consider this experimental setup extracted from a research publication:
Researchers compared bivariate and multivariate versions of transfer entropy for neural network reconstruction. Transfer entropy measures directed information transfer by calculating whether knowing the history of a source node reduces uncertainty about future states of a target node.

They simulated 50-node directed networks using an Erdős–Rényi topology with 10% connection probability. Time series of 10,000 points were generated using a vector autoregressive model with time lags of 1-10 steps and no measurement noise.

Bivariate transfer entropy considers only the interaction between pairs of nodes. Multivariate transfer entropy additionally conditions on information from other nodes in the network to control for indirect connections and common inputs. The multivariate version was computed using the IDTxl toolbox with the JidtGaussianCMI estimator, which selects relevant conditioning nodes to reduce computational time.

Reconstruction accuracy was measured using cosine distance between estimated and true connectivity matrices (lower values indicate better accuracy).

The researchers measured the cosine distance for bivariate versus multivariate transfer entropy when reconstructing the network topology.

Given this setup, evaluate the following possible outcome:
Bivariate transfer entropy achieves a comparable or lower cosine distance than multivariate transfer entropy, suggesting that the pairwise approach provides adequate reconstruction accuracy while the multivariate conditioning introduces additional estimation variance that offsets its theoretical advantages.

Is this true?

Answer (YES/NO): NO